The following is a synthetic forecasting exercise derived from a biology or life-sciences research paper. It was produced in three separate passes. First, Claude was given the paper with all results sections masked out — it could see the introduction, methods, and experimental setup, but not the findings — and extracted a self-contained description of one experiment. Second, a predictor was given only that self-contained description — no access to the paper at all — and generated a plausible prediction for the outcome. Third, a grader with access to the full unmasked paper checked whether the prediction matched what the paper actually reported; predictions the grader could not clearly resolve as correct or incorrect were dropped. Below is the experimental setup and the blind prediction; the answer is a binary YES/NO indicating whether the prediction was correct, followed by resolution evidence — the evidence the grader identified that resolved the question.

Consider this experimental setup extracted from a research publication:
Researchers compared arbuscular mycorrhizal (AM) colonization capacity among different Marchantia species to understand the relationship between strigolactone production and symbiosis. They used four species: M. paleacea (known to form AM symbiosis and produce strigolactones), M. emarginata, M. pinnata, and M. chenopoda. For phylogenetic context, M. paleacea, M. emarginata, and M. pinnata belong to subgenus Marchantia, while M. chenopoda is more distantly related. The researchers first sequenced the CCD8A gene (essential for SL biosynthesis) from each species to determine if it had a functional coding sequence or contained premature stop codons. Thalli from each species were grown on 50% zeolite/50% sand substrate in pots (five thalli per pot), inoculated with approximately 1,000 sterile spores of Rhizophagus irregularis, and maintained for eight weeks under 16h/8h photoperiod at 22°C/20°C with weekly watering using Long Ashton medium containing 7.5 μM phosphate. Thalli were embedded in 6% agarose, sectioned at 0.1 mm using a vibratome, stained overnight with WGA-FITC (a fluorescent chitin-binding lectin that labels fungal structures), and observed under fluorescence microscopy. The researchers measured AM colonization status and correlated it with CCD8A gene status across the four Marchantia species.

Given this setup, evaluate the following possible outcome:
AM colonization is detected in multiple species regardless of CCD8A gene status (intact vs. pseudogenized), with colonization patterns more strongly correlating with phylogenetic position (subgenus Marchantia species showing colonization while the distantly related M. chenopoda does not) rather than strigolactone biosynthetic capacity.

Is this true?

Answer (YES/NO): NO